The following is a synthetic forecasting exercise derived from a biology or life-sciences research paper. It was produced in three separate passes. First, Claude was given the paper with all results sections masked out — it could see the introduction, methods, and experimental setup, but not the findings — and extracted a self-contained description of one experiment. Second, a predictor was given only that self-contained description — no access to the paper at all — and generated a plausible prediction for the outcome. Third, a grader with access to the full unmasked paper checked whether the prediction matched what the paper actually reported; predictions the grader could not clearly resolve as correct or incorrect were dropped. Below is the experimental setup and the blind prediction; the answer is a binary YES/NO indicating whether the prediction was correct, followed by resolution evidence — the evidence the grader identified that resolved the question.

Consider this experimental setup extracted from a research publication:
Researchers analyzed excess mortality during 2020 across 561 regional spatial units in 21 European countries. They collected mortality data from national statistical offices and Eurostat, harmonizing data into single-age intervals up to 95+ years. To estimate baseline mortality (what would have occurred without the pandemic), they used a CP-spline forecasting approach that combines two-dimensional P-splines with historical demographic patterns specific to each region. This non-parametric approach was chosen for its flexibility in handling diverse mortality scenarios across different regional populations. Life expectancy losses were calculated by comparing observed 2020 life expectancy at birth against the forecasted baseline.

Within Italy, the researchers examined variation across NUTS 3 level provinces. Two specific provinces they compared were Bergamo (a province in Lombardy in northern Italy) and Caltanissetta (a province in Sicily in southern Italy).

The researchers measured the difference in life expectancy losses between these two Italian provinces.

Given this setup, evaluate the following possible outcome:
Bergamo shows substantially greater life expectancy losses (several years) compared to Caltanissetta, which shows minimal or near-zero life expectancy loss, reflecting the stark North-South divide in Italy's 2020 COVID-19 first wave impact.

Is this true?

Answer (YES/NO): NO